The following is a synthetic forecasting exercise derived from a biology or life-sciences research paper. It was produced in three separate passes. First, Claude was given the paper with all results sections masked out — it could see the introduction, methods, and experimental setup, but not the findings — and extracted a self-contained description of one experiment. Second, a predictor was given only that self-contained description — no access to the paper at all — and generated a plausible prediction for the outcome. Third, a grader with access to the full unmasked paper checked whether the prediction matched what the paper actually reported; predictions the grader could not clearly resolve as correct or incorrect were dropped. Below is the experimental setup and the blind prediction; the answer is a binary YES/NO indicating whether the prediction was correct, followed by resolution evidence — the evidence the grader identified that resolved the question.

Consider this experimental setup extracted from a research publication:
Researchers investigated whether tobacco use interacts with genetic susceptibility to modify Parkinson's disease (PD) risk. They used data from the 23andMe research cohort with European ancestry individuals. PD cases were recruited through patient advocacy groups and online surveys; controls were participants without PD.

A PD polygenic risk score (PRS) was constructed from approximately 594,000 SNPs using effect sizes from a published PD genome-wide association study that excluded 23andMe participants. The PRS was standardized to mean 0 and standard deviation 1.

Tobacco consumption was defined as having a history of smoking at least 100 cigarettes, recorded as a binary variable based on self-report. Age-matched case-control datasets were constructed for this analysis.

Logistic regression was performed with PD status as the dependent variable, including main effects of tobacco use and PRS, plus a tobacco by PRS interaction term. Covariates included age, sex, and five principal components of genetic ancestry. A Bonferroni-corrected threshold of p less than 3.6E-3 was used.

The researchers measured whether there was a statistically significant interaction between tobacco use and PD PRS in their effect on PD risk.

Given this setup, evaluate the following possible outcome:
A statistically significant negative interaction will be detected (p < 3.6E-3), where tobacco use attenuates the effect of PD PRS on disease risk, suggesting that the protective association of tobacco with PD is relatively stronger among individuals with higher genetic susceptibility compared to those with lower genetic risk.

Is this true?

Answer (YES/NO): YES